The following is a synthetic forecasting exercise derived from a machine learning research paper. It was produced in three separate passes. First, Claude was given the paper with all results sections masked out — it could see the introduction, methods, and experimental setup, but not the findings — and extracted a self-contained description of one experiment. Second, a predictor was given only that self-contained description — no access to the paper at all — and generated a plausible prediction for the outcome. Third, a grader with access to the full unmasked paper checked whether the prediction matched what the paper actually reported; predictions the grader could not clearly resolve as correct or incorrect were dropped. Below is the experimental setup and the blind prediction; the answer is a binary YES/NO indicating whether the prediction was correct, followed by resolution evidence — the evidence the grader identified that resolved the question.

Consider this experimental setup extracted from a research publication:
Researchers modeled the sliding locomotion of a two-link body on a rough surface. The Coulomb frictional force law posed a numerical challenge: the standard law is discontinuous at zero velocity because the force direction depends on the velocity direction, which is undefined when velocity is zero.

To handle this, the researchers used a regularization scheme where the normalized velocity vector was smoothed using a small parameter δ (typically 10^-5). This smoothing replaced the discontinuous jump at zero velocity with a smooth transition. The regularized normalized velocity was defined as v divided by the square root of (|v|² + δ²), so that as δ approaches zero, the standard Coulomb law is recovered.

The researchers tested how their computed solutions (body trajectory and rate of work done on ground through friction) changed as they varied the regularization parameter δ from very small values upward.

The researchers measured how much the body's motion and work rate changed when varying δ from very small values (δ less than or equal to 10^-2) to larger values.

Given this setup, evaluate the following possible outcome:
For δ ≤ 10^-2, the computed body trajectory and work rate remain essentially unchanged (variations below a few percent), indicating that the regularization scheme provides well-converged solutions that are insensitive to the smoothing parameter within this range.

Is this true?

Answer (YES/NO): YES